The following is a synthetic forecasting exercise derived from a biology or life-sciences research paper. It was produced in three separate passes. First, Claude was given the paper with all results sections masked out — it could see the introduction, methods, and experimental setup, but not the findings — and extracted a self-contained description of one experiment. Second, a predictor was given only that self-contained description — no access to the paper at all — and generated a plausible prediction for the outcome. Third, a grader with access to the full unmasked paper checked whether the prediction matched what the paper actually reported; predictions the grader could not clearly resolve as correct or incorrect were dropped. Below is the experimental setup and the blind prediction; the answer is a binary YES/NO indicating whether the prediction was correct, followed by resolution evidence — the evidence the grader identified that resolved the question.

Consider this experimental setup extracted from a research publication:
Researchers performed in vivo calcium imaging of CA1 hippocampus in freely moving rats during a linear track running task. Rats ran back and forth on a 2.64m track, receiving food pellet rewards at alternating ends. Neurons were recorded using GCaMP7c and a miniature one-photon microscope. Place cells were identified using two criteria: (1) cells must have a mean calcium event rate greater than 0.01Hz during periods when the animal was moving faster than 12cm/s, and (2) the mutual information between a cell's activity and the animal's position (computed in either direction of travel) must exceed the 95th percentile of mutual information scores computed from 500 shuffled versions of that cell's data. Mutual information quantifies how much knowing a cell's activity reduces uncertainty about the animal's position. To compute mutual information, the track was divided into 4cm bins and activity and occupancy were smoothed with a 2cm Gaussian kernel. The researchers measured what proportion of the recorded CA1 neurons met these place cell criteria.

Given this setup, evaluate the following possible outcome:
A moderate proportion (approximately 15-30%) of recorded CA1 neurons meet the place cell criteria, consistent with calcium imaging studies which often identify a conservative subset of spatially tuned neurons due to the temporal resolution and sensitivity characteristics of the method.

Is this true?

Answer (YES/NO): NO